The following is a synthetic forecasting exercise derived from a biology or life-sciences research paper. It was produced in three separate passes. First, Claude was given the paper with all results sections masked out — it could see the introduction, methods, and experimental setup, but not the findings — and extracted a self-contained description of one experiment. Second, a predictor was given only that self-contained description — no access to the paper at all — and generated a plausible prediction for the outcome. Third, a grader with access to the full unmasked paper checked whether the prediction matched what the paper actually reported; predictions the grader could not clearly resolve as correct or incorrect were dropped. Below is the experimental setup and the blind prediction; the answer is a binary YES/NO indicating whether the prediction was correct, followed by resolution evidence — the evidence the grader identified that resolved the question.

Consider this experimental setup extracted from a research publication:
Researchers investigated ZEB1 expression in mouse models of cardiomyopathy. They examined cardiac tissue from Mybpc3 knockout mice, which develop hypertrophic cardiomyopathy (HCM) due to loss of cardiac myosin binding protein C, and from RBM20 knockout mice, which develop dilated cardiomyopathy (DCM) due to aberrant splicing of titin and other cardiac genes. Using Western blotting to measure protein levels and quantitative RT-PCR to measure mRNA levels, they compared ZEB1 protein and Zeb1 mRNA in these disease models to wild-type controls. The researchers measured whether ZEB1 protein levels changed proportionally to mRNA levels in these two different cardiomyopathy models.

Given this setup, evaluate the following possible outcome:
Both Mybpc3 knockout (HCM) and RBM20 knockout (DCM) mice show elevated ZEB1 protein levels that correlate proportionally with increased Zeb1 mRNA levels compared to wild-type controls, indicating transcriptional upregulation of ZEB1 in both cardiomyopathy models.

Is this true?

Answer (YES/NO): NO